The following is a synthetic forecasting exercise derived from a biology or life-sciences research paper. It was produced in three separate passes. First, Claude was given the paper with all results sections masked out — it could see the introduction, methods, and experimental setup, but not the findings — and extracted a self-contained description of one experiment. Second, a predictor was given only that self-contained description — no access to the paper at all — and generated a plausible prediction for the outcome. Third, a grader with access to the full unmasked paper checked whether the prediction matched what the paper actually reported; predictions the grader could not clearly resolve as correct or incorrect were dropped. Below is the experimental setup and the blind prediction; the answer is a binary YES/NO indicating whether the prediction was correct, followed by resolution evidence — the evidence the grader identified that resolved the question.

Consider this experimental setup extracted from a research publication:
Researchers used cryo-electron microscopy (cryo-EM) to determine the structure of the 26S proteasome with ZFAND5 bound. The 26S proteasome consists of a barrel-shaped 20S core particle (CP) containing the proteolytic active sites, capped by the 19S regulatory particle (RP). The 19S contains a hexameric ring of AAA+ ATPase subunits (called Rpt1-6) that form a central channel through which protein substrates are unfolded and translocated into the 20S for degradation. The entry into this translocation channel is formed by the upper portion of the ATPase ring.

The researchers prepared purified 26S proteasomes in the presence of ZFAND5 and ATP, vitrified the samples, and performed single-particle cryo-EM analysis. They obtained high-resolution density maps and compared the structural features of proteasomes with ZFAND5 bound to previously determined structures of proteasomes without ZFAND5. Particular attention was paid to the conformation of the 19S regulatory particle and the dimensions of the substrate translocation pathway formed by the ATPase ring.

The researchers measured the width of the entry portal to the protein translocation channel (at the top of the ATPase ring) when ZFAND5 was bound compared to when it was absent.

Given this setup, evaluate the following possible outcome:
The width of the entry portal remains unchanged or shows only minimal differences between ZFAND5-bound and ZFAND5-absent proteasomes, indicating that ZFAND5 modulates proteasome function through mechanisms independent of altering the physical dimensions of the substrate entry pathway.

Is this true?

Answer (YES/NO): NO